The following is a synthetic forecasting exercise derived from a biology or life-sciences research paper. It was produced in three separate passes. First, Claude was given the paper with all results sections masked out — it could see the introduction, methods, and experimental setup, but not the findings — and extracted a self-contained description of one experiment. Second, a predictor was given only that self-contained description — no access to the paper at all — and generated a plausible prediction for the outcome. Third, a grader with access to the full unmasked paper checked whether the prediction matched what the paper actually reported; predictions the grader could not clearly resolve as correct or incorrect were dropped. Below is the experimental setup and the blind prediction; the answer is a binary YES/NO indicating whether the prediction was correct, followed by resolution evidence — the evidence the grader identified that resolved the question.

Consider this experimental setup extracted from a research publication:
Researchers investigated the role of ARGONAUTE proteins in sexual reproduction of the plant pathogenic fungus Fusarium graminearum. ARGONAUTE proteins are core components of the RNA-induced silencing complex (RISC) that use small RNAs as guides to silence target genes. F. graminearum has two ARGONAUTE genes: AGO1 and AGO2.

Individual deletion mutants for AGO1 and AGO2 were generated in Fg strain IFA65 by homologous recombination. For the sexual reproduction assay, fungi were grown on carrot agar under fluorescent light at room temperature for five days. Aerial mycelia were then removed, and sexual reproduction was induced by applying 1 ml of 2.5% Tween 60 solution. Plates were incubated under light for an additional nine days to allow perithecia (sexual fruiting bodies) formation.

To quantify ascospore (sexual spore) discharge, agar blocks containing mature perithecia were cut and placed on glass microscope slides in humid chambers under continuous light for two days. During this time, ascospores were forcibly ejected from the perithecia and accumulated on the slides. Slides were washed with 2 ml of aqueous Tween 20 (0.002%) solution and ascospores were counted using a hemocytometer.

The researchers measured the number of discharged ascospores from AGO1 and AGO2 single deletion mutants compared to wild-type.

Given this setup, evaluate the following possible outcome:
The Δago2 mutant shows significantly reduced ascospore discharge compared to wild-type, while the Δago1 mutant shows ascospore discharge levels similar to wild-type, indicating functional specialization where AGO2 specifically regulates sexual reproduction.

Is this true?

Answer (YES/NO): NO